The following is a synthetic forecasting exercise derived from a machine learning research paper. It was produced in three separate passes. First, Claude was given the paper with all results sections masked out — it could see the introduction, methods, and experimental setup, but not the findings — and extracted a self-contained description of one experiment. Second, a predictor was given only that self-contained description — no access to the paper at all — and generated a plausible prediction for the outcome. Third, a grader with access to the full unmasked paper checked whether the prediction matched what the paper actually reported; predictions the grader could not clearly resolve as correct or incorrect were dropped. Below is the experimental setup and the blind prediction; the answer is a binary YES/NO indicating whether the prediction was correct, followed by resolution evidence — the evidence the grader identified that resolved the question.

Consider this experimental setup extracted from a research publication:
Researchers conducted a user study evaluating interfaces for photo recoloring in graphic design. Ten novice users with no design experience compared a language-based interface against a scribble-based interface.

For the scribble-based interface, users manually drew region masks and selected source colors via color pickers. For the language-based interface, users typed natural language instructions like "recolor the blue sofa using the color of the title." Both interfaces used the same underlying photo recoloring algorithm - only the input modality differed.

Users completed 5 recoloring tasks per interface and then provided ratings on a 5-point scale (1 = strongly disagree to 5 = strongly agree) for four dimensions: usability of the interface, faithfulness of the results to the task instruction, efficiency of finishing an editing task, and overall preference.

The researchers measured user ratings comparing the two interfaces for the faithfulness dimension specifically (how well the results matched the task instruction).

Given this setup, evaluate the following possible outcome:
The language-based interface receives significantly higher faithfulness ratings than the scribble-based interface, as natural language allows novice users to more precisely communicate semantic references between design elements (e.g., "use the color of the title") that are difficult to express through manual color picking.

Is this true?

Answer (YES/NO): NO